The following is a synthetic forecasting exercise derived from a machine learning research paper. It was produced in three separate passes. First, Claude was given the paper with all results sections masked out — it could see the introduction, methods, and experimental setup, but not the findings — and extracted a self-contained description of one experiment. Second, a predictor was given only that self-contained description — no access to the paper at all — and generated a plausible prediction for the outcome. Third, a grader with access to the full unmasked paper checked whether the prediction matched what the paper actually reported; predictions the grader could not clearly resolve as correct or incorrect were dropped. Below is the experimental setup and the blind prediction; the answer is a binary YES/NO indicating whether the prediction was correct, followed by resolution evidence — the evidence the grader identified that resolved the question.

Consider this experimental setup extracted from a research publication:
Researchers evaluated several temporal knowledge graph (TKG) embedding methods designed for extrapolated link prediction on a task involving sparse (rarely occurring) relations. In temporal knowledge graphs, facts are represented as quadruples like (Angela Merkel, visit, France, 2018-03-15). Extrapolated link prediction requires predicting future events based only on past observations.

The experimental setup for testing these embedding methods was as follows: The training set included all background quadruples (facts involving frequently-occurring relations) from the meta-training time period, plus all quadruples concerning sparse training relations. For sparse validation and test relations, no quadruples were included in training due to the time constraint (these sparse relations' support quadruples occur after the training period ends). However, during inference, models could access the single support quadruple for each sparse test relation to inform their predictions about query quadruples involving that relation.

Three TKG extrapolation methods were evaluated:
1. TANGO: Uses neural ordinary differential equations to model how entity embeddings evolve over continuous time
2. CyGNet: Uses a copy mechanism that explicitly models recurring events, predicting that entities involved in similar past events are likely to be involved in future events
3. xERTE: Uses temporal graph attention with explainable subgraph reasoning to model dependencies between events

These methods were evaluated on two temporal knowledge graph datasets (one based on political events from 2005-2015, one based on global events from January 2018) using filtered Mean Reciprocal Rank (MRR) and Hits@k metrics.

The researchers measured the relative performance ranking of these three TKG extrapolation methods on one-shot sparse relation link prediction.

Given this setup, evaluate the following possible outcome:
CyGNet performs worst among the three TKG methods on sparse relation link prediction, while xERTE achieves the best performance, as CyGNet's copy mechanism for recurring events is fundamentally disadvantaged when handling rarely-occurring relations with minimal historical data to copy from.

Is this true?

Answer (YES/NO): NO